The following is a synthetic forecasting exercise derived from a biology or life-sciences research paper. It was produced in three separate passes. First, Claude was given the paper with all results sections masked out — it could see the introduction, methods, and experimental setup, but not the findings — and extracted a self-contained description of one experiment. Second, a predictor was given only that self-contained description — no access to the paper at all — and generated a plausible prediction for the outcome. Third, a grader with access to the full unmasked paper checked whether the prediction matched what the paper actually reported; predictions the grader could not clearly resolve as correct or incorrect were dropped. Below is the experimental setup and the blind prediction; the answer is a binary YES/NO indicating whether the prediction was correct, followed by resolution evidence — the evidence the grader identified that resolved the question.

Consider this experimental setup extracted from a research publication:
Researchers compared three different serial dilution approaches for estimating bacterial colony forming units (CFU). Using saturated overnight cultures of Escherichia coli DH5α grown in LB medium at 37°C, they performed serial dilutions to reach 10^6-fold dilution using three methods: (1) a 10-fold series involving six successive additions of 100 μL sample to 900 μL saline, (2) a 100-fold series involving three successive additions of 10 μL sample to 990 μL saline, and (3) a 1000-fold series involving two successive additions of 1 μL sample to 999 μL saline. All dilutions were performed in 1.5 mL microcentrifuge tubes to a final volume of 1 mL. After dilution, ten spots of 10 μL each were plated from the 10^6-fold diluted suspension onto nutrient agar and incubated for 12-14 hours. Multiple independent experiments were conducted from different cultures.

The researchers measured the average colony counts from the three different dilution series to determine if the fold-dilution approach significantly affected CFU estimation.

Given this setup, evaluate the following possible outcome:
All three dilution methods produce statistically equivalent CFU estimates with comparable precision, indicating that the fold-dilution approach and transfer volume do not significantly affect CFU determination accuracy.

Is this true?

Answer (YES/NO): NO